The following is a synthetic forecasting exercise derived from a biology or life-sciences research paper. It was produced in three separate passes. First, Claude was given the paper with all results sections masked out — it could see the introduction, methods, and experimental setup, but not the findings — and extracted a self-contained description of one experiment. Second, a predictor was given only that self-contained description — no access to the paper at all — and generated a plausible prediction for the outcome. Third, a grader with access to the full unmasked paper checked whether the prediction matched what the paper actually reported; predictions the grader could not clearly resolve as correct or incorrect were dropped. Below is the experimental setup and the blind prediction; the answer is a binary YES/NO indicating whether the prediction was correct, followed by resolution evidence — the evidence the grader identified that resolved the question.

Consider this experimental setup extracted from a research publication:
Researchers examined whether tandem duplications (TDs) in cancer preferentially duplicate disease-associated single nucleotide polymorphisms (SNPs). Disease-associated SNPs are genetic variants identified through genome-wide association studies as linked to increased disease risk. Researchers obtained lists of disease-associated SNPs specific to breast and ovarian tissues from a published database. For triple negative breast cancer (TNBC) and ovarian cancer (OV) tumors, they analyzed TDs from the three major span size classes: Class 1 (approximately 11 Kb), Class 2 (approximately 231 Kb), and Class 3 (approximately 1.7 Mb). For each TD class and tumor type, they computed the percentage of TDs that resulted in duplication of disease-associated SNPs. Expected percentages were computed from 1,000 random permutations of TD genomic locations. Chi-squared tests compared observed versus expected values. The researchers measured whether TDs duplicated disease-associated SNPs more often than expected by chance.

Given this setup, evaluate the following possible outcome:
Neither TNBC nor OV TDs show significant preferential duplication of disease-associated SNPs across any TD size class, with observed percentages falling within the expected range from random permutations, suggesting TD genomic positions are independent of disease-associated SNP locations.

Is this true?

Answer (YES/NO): NO